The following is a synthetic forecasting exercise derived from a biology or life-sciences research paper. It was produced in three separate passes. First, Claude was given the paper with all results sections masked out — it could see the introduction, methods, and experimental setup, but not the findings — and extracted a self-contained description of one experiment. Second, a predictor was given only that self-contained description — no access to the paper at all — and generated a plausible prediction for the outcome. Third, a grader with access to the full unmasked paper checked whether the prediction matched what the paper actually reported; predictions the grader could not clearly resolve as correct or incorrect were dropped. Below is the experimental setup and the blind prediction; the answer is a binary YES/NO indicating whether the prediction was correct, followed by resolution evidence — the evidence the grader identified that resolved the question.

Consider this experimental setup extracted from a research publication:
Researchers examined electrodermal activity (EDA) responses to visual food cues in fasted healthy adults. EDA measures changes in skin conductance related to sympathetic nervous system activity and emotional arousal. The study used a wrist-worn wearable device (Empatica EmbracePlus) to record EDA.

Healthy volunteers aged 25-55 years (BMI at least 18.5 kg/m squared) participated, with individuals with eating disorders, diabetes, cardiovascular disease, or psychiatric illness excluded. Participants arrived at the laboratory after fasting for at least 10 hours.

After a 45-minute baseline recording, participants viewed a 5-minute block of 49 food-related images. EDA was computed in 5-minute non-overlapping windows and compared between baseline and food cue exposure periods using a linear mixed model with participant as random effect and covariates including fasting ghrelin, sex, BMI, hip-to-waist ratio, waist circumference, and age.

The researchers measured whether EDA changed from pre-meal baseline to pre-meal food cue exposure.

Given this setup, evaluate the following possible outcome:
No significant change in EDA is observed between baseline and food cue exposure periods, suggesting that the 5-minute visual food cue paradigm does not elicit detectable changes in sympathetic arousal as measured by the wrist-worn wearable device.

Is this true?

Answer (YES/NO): NO